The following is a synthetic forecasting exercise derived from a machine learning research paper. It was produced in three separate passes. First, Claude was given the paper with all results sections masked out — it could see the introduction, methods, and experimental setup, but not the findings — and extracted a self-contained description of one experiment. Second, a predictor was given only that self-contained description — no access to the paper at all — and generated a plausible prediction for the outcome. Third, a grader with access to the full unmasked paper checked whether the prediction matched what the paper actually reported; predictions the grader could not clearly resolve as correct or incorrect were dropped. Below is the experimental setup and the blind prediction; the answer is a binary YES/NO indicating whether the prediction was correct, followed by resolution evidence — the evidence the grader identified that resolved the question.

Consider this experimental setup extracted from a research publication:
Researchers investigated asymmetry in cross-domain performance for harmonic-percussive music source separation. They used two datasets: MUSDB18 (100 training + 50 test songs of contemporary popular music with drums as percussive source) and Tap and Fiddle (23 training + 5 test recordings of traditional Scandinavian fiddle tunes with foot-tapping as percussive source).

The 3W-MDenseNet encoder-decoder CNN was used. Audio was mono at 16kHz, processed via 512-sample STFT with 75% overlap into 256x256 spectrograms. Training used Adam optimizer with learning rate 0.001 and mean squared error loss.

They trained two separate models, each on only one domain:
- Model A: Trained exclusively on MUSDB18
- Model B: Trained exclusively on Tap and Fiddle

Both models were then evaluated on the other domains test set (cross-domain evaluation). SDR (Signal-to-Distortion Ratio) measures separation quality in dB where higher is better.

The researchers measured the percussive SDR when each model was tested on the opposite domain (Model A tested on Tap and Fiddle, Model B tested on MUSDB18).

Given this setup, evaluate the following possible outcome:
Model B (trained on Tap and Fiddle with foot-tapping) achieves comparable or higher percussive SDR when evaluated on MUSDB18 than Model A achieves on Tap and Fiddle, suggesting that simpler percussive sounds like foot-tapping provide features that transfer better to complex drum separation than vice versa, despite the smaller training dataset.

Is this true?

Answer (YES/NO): NO